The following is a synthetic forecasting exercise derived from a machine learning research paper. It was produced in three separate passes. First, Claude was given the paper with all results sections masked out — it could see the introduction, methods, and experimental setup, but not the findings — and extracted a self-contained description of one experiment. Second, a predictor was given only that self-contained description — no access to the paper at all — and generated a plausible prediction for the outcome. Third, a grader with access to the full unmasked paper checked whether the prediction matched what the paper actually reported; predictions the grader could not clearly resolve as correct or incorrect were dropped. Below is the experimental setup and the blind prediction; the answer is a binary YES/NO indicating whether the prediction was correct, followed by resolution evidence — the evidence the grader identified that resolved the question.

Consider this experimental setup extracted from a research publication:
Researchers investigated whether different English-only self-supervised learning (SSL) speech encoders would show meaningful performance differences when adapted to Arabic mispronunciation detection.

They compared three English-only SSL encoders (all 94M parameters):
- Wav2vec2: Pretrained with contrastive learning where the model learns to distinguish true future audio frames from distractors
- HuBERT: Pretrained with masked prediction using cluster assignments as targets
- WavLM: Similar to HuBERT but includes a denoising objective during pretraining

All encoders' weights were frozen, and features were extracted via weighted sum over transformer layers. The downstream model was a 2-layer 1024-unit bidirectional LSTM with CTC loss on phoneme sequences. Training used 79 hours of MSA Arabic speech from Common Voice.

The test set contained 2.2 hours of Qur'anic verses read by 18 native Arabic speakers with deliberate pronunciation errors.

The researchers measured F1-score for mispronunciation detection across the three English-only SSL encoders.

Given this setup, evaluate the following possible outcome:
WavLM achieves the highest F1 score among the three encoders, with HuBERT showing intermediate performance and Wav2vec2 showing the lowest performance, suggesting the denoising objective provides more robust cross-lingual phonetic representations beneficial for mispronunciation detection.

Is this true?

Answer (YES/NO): NO